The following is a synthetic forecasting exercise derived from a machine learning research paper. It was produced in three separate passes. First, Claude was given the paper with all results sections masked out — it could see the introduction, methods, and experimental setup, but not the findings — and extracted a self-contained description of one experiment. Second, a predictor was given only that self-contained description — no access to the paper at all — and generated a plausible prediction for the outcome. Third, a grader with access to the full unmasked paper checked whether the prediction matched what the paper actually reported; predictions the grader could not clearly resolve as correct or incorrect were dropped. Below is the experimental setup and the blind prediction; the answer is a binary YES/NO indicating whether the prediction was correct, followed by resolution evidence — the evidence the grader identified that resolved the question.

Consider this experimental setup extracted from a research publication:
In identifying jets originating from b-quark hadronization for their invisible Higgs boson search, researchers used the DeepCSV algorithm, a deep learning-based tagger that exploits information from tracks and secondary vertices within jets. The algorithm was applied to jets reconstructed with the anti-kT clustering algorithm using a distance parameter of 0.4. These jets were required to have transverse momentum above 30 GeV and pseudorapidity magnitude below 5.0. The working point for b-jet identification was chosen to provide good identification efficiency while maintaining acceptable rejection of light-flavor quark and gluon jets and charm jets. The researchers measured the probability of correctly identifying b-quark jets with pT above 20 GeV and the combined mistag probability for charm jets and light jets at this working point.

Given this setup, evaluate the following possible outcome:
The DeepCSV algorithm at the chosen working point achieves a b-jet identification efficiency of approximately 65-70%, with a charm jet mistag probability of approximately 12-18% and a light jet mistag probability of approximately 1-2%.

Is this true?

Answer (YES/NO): NO